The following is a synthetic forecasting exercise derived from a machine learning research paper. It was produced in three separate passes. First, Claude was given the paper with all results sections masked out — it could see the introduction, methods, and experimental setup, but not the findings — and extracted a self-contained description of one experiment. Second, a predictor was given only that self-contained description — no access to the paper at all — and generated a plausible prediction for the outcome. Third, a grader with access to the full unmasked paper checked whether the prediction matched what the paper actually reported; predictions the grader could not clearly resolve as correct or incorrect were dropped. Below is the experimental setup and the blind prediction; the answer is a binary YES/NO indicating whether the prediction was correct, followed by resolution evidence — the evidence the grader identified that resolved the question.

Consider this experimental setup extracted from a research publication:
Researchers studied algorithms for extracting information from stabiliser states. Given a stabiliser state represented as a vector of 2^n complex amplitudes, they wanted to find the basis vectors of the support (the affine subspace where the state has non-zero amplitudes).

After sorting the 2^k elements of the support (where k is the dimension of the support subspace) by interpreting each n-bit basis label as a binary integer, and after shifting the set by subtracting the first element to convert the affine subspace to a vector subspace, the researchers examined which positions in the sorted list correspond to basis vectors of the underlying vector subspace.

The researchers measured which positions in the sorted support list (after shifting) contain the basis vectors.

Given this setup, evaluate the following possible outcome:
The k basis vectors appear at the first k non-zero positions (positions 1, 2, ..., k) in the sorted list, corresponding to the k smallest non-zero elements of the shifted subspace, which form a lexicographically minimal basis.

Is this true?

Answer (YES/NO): NO